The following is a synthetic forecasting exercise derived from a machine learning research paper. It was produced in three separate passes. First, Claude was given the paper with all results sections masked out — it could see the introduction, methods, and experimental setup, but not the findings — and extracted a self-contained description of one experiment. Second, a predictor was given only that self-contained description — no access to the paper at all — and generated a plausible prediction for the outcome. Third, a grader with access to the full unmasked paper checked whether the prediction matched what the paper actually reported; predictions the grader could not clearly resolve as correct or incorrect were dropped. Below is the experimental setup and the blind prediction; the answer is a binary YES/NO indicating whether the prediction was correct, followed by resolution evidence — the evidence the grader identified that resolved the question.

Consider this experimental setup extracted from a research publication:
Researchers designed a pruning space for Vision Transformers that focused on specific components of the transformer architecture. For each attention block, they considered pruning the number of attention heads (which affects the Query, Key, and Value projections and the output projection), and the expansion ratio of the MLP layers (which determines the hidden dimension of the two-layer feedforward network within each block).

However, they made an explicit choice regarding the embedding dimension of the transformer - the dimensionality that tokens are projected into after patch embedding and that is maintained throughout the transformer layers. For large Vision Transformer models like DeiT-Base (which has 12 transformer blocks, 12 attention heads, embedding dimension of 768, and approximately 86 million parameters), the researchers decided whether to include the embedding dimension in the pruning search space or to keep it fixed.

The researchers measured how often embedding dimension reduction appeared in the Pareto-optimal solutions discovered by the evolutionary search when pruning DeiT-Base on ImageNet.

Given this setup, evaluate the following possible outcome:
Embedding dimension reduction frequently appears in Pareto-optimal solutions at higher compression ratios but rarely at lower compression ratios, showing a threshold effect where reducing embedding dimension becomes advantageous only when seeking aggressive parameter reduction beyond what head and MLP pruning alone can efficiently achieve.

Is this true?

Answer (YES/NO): NO